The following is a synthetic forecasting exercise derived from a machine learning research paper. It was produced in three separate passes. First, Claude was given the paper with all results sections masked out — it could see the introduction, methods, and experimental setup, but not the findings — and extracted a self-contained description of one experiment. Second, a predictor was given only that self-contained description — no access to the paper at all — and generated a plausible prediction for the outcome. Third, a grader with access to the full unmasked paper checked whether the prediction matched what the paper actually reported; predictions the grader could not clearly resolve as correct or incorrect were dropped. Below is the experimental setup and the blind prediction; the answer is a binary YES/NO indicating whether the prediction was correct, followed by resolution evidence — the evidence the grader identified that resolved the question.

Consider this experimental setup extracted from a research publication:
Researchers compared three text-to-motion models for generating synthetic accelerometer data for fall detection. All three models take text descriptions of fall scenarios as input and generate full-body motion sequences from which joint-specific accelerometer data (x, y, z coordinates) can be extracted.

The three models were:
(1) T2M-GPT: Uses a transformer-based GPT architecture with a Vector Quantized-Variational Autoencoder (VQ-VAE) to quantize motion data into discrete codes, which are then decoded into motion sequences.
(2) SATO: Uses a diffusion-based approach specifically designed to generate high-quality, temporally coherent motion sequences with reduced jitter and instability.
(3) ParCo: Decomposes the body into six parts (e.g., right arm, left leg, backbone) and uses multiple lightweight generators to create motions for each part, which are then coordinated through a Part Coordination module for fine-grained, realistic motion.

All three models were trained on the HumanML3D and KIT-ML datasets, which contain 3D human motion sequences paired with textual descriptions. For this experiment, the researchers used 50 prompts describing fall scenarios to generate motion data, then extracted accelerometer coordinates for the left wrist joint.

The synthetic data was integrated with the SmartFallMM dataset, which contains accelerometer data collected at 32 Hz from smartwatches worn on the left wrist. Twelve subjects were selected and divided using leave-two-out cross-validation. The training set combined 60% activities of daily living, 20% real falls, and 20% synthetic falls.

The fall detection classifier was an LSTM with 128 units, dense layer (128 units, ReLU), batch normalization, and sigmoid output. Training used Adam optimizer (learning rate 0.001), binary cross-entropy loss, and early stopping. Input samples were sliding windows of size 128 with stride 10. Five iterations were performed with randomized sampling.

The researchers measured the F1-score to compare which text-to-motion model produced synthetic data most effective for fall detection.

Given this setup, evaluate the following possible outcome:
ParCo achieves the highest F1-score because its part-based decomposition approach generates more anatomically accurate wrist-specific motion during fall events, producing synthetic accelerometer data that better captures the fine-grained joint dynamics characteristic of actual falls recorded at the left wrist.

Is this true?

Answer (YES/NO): NO